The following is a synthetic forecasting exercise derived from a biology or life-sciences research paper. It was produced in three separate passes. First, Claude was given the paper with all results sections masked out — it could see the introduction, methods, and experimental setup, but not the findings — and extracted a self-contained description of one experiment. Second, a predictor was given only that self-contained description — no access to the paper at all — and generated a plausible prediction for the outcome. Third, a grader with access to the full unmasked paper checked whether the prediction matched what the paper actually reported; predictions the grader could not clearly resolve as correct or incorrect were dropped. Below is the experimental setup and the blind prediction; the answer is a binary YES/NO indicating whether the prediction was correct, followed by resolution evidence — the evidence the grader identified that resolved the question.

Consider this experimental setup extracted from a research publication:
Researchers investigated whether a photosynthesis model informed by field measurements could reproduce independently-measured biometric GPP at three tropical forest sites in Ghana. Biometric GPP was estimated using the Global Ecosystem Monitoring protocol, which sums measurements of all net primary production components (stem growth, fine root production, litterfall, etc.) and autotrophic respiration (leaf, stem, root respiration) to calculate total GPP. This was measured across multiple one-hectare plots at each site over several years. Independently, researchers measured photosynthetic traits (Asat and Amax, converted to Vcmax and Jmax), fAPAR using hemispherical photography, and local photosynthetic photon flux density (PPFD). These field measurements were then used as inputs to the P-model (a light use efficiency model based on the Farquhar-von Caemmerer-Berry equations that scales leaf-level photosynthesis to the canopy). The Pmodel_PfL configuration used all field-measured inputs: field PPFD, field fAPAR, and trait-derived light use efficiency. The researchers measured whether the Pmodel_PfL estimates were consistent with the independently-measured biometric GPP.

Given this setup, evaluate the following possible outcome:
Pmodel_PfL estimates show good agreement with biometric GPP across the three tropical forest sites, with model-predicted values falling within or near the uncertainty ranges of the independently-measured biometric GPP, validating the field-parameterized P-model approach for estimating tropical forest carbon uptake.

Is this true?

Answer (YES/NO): YES